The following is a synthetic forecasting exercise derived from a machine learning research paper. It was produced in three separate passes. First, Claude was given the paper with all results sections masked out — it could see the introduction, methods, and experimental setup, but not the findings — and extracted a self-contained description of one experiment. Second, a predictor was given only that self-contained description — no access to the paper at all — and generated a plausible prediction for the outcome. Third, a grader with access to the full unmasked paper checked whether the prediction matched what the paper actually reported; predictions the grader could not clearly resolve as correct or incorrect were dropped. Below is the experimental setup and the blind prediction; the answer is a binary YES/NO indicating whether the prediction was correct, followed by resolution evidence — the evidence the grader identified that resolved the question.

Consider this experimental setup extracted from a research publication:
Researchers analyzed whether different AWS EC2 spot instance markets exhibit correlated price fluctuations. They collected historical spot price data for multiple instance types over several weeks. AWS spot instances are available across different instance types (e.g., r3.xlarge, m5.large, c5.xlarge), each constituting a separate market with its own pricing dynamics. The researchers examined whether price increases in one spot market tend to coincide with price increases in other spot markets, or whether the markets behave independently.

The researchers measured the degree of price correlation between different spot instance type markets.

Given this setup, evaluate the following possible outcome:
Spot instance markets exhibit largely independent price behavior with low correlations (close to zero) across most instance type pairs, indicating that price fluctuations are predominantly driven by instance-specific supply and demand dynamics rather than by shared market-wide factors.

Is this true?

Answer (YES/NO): NO